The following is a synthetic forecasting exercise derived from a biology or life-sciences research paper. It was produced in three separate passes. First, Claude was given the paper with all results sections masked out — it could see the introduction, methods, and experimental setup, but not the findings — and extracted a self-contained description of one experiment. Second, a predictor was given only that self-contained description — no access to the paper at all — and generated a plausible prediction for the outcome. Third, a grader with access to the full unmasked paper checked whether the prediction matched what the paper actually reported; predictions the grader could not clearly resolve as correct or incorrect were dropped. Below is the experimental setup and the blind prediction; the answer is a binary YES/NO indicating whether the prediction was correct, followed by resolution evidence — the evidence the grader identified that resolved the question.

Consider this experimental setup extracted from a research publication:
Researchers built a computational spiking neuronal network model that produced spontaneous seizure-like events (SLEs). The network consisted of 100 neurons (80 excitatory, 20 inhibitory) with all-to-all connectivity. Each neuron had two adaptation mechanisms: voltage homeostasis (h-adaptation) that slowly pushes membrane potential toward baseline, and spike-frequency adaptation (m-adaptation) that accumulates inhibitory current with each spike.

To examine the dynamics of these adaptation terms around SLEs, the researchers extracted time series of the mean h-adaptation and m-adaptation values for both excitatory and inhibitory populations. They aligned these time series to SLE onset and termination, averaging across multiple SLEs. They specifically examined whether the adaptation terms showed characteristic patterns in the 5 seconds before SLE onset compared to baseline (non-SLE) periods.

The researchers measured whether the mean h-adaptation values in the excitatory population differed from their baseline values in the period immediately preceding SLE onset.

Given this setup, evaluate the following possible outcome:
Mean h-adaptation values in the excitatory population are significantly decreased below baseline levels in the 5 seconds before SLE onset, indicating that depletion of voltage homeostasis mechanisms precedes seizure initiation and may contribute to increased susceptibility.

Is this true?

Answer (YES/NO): NO